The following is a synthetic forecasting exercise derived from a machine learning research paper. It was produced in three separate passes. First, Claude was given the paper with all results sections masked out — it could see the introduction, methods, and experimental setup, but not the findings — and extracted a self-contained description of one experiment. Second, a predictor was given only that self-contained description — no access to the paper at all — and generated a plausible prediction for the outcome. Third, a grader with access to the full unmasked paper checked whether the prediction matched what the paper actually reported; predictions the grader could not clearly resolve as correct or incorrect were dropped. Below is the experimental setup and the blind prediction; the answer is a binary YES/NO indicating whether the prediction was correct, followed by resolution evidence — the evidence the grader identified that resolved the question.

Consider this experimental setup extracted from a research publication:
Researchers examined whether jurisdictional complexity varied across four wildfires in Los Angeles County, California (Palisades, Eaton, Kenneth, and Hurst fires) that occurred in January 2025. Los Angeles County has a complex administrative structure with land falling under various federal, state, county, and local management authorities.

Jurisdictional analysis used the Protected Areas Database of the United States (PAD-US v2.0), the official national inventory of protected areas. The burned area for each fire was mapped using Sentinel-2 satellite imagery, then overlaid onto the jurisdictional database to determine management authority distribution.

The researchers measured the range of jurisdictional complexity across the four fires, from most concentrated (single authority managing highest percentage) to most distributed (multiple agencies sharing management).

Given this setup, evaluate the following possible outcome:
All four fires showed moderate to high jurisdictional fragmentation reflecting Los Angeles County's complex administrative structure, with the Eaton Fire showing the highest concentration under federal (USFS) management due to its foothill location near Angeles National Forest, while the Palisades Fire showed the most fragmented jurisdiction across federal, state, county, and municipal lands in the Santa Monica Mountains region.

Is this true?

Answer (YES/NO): NO